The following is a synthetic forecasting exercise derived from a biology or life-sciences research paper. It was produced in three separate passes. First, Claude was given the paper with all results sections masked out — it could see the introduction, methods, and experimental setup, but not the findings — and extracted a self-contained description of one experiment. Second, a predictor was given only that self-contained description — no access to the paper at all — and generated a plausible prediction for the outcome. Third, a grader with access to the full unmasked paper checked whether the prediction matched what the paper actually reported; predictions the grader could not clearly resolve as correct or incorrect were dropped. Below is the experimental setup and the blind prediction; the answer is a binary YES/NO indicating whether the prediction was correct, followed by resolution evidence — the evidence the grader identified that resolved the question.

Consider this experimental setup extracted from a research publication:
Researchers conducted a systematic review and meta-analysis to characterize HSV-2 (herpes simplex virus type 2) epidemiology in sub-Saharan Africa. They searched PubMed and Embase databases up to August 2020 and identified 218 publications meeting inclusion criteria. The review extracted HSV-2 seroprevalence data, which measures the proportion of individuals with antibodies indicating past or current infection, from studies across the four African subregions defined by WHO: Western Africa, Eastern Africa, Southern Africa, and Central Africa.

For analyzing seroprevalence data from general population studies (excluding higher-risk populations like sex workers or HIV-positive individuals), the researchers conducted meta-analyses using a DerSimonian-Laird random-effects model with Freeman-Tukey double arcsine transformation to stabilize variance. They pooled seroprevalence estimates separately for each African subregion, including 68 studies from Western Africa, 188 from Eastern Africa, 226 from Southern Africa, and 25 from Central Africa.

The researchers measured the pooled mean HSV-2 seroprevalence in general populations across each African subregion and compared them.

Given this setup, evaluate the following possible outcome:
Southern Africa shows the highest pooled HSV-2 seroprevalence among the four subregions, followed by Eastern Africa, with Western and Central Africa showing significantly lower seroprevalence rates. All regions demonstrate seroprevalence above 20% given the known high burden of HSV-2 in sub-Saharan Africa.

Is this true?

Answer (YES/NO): NO